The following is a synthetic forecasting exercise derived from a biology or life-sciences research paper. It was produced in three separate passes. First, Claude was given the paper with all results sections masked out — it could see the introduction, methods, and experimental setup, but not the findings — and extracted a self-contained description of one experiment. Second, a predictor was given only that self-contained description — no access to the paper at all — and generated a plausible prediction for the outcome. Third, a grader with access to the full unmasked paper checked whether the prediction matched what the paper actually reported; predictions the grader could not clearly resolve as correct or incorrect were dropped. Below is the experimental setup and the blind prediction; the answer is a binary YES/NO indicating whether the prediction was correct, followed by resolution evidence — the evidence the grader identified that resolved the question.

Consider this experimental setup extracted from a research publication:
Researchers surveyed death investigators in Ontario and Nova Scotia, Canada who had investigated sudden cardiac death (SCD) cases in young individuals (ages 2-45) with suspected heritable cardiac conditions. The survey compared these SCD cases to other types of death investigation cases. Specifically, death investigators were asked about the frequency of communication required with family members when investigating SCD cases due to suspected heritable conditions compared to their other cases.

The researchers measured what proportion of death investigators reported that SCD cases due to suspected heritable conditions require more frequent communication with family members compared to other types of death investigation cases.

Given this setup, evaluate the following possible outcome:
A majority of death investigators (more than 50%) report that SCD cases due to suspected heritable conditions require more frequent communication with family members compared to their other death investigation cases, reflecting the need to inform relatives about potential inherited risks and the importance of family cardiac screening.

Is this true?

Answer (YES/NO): YES